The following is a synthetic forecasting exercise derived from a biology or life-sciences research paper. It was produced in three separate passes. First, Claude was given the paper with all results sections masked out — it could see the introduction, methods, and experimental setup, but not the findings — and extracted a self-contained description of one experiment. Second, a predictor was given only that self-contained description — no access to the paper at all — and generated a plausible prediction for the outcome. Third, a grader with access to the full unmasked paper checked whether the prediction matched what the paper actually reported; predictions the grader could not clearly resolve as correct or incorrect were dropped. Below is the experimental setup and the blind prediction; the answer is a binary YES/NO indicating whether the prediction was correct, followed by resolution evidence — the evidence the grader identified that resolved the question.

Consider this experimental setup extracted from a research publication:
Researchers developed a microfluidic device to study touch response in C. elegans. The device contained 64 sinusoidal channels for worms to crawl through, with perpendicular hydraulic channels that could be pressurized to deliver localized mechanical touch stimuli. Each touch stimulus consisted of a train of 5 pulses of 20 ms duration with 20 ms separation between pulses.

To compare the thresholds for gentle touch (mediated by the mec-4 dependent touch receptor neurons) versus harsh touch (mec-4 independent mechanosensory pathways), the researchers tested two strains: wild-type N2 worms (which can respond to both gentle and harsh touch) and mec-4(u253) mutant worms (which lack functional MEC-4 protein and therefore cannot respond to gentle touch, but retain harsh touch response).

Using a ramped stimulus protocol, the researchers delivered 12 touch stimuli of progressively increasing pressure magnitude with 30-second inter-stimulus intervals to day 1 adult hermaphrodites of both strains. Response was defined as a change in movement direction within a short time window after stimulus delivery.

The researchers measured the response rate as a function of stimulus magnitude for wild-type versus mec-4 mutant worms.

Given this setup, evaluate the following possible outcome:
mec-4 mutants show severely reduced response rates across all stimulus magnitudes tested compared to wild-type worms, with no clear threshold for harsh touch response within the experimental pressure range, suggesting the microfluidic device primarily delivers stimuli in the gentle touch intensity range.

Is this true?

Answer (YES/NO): NO